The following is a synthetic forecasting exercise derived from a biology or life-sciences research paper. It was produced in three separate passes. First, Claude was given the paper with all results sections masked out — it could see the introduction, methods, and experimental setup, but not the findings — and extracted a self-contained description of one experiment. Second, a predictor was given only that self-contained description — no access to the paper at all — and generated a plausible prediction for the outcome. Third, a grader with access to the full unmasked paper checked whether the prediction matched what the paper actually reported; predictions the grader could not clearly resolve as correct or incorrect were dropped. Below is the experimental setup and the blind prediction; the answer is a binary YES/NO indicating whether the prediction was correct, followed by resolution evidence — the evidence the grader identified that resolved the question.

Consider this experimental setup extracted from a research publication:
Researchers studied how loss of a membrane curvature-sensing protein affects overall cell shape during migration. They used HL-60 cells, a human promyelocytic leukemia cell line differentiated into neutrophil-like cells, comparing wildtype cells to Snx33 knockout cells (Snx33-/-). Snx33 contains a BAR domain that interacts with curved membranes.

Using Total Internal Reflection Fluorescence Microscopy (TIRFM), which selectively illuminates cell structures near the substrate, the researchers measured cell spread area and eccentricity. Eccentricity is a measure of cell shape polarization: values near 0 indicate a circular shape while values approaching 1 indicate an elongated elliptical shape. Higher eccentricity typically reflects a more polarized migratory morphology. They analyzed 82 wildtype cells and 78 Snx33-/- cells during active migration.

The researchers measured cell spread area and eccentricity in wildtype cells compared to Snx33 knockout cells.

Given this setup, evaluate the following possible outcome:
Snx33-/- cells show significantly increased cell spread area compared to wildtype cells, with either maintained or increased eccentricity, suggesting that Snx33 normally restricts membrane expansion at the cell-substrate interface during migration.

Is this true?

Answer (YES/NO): YES